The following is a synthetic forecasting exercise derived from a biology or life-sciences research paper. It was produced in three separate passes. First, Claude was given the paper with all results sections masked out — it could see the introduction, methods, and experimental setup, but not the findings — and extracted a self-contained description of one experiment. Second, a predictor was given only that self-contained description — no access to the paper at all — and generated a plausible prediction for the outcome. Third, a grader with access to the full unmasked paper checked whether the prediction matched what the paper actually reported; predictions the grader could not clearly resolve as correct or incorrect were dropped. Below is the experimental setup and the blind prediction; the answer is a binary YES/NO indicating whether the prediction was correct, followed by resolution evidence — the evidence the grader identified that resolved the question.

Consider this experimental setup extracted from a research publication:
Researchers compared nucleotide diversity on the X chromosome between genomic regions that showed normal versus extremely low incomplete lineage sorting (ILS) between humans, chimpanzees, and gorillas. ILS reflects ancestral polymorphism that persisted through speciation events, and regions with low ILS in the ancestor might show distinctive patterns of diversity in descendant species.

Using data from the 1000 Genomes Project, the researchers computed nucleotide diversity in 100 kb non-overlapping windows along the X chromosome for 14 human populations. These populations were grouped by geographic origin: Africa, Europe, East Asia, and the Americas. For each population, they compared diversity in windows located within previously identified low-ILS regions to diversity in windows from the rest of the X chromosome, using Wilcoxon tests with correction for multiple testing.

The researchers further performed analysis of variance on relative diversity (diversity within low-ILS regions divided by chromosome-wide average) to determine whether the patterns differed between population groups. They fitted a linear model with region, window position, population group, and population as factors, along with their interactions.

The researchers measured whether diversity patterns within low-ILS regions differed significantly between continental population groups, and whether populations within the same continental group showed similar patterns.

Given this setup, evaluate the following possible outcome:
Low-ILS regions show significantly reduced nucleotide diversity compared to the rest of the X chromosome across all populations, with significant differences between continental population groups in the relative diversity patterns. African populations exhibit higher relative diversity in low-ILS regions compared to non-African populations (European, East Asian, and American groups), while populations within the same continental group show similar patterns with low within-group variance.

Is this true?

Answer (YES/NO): NO